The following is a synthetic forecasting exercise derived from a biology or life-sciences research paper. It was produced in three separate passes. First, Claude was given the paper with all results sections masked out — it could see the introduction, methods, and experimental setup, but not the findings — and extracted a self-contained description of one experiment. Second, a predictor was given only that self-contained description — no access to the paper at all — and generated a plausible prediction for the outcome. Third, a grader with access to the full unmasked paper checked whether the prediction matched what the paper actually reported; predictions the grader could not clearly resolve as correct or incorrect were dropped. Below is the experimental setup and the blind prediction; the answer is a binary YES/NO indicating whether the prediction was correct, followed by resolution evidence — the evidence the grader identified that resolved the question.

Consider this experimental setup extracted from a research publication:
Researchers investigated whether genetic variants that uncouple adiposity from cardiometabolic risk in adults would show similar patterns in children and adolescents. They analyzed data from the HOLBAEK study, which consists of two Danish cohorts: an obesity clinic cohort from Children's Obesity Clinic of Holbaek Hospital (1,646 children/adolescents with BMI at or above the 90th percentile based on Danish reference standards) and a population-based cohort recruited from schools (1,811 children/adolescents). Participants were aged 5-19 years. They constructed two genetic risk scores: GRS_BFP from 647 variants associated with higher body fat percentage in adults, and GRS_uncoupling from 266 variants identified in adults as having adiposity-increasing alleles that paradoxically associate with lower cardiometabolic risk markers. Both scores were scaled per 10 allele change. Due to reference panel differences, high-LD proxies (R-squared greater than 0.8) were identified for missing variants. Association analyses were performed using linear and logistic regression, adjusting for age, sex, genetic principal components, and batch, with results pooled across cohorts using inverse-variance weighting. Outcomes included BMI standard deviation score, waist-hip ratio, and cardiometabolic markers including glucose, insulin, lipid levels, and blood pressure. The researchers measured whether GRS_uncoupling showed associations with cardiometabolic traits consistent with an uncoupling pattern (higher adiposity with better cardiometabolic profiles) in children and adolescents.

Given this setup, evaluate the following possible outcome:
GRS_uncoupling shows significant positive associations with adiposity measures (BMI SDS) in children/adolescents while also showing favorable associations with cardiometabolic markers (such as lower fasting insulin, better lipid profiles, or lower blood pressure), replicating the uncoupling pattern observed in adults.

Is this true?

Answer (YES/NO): YES